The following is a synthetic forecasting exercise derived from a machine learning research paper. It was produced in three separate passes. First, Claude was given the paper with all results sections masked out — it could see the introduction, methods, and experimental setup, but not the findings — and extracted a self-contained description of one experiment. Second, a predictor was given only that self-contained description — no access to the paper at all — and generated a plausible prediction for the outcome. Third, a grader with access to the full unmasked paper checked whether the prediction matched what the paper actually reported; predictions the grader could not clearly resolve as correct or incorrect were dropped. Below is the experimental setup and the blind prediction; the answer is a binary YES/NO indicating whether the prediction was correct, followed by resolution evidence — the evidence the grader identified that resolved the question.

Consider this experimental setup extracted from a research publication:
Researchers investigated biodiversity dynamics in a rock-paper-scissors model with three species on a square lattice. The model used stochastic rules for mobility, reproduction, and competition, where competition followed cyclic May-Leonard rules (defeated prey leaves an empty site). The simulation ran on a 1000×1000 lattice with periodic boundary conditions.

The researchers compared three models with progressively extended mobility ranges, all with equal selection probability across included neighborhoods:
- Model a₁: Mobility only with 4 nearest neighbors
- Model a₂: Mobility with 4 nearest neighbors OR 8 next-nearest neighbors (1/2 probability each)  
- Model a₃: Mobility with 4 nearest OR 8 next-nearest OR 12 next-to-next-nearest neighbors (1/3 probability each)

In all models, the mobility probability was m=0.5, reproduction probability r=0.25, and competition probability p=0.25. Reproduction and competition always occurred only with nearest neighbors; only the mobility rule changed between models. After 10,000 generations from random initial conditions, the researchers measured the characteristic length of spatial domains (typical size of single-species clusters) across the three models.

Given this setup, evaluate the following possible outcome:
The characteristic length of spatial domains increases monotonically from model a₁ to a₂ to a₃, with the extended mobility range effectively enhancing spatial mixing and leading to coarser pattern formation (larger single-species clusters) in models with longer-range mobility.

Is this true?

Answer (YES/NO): YES